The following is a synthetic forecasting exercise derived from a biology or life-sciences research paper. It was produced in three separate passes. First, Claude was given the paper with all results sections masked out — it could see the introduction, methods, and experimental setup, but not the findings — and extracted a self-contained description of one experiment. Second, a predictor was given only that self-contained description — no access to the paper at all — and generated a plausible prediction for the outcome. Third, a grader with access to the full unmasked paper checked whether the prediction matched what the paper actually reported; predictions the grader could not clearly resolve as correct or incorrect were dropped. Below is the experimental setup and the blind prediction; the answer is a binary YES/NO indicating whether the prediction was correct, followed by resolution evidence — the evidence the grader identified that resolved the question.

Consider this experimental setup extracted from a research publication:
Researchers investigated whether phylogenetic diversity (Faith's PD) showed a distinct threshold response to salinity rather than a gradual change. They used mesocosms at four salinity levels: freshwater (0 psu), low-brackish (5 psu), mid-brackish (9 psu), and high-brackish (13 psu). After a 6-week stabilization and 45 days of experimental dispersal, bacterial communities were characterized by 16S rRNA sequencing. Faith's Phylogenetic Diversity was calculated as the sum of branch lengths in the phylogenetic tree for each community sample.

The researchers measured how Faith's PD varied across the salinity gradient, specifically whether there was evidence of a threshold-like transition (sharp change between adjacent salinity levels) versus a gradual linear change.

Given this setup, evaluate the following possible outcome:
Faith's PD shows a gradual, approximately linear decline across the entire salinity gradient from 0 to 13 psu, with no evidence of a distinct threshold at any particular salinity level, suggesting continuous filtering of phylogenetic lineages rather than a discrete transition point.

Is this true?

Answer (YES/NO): NO